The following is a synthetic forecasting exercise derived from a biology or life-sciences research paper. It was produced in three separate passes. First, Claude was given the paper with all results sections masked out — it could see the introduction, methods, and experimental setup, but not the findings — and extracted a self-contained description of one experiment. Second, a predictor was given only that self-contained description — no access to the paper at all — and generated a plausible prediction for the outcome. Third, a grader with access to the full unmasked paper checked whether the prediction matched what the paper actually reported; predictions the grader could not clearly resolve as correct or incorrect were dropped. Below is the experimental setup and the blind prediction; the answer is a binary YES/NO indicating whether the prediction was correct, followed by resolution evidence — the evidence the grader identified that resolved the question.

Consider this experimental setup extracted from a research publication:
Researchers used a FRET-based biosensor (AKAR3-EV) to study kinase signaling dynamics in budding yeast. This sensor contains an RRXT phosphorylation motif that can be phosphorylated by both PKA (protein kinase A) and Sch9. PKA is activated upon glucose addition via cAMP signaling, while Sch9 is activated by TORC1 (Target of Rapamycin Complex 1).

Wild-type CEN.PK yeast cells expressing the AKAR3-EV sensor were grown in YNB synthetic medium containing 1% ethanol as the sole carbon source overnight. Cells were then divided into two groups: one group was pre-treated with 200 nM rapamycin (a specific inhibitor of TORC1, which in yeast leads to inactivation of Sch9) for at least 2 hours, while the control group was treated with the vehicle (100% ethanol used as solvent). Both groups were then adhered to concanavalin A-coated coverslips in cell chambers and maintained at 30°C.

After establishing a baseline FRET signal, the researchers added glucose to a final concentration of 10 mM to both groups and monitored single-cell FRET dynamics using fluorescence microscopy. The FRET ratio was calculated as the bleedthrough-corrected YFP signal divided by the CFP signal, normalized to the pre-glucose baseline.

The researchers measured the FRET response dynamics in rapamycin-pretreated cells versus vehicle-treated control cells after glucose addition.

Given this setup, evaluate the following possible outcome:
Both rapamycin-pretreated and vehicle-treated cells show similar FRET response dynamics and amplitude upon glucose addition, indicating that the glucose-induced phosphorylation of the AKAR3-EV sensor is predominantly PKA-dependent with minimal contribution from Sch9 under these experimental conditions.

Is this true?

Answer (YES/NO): NO